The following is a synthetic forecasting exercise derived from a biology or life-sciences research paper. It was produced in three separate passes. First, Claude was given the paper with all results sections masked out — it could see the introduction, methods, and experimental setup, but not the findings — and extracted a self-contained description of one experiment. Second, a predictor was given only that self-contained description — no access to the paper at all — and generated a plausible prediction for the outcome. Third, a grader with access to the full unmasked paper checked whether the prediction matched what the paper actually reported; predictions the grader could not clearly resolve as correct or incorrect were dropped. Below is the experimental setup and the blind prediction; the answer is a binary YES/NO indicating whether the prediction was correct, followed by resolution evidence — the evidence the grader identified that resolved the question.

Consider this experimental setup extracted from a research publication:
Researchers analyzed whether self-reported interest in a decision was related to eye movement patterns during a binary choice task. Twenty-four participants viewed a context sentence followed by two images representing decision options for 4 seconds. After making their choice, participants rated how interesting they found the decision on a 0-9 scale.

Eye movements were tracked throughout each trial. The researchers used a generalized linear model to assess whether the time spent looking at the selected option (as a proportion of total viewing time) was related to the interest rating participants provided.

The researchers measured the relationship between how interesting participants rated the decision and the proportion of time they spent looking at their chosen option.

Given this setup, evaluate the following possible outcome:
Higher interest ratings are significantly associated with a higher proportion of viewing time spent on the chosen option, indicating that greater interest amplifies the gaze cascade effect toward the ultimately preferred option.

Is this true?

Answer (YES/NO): NO